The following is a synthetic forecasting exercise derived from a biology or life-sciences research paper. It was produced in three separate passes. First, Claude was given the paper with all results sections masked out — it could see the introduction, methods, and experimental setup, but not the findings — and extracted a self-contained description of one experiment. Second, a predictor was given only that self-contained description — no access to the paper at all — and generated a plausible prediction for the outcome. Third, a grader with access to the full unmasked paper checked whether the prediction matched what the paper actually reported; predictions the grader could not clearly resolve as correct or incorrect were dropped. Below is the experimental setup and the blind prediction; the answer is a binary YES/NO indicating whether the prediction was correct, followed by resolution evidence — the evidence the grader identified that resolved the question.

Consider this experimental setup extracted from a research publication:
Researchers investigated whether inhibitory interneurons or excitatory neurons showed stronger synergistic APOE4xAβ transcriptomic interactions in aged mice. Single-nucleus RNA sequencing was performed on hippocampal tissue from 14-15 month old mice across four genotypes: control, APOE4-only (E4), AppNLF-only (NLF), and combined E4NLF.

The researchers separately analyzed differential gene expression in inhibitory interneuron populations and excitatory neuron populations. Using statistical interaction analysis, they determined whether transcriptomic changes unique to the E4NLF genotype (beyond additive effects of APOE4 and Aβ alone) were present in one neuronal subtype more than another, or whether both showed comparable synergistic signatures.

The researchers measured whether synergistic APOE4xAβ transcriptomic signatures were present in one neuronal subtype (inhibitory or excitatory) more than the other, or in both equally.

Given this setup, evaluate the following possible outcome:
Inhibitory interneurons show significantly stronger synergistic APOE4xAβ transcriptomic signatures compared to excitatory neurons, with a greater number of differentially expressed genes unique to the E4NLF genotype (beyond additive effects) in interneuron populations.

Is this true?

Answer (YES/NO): NO